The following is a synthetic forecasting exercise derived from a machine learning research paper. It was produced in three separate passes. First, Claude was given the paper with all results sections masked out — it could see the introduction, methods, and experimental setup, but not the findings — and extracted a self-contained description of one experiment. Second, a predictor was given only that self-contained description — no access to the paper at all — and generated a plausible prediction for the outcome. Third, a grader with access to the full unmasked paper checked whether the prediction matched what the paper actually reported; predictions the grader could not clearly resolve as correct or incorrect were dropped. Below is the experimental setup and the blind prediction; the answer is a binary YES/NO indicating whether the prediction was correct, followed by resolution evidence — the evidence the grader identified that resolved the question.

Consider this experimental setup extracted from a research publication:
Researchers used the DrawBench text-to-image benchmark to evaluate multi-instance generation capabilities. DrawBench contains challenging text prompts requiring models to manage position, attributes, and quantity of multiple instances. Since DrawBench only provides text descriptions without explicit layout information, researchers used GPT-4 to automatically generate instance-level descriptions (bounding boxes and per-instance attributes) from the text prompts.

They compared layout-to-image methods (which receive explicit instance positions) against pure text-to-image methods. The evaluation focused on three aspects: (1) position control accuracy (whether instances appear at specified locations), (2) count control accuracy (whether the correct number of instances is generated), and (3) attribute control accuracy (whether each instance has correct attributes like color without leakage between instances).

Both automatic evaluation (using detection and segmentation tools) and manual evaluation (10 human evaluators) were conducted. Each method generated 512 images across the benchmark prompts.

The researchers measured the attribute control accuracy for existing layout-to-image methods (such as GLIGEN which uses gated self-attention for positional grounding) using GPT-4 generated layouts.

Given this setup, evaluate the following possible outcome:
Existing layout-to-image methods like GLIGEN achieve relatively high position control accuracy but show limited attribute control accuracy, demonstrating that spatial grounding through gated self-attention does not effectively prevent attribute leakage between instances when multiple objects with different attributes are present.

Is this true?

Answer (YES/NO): YES